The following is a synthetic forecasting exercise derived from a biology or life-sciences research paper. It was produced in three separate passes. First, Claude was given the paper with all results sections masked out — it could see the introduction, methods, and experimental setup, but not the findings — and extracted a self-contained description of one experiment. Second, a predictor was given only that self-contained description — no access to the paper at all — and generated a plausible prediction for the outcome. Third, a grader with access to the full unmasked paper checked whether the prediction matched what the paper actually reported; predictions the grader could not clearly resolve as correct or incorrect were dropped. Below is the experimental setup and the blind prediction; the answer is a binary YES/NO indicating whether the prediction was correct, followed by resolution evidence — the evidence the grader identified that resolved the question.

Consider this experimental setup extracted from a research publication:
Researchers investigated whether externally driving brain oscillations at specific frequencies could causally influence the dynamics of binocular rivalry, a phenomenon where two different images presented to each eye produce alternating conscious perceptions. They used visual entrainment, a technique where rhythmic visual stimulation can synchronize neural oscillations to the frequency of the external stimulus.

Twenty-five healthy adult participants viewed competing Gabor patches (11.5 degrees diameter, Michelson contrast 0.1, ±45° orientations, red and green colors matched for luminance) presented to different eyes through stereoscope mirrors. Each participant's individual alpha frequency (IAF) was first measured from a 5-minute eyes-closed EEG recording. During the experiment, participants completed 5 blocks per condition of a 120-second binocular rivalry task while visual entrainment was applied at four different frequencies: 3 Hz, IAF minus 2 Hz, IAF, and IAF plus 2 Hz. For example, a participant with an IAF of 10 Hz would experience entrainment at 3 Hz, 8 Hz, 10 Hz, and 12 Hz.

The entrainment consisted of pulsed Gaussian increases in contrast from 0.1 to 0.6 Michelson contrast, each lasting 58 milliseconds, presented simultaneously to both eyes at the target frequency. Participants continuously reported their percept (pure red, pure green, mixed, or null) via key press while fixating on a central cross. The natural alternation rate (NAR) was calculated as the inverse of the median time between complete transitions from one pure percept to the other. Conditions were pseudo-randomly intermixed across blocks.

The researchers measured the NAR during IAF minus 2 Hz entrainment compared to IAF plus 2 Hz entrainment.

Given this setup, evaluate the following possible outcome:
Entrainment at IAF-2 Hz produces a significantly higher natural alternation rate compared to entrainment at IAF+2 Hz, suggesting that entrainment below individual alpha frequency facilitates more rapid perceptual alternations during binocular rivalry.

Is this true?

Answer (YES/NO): NO